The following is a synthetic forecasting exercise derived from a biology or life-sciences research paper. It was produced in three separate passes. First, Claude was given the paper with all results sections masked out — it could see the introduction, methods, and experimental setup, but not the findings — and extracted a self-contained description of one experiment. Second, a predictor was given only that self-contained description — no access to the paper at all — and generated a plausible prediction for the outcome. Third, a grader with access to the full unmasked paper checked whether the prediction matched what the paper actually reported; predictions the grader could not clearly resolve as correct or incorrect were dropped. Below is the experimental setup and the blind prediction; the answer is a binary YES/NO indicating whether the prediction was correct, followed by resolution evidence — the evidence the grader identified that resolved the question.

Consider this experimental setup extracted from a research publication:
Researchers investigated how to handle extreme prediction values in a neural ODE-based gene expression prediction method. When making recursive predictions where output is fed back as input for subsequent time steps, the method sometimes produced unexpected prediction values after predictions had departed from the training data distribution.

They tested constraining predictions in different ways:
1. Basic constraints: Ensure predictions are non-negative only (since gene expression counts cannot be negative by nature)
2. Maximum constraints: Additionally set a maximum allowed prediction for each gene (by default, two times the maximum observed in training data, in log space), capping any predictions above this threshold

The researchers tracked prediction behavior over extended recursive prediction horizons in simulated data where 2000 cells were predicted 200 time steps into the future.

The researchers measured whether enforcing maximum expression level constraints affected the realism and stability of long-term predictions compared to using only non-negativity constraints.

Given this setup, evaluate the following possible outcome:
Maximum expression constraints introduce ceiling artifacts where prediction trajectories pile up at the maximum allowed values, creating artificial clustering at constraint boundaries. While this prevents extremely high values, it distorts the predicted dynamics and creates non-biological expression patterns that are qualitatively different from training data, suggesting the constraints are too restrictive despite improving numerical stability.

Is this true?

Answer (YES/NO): NO